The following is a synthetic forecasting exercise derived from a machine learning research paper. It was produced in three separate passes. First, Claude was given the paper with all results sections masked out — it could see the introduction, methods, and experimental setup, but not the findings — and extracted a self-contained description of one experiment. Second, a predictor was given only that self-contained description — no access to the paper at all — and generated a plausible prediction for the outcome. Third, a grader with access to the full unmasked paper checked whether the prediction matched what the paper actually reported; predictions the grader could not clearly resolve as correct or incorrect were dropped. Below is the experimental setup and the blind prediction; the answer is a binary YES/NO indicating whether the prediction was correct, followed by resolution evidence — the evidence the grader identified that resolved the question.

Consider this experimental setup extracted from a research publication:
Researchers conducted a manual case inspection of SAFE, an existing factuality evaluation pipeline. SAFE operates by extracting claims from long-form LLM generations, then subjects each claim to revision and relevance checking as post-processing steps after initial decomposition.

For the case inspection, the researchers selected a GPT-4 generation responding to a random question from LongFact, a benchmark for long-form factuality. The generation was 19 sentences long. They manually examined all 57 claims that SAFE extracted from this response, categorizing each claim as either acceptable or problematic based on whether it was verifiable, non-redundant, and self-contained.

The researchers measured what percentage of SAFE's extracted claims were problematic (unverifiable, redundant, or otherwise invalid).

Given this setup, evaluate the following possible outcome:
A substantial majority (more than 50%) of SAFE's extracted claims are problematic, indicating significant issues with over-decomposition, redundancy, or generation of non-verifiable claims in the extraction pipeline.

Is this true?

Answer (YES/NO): YES